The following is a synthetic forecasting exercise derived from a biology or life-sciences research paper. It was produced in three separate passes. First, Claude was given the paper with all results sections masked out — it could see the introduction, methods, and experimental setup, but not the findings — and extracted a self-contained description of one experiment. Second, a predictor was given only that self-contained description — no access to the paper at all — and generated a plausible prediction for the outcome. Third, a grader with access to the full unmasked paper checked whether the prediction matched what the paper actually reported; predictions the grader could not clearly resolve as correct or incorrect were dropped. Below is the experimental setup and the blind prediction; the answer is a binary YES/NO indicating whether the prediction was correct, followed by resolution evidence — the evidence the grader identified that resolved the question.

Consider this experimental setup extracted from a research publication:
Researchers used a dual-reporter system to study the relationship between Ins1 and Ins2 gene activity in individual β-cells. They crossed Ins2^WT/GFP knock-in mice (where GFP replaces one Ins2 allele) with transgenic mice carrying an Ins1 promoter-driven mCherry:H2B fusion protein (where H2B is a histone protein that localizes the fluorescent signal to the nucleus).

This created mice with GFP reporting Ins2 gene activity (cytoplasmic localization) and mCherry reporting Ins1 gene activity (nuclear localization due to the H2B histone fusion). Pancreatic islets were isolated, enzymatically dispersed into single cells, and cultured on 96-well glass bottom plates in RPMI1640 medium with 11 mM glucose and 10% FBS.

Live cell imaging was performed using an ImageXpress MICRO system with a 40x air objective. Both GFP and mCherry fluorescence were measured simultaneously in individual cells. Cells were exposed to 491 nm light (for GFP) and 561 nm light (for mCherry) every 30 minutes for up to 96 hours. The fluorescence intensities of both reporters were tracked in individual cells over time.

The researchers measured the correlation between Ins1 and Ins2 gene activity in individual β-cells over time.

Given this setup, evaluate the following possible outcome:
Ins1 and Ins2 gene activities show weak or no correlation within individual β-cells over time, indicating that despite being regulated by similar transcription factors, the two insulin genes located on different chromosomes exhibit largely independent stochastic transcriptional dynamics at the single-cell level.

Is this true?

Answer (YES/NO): NO